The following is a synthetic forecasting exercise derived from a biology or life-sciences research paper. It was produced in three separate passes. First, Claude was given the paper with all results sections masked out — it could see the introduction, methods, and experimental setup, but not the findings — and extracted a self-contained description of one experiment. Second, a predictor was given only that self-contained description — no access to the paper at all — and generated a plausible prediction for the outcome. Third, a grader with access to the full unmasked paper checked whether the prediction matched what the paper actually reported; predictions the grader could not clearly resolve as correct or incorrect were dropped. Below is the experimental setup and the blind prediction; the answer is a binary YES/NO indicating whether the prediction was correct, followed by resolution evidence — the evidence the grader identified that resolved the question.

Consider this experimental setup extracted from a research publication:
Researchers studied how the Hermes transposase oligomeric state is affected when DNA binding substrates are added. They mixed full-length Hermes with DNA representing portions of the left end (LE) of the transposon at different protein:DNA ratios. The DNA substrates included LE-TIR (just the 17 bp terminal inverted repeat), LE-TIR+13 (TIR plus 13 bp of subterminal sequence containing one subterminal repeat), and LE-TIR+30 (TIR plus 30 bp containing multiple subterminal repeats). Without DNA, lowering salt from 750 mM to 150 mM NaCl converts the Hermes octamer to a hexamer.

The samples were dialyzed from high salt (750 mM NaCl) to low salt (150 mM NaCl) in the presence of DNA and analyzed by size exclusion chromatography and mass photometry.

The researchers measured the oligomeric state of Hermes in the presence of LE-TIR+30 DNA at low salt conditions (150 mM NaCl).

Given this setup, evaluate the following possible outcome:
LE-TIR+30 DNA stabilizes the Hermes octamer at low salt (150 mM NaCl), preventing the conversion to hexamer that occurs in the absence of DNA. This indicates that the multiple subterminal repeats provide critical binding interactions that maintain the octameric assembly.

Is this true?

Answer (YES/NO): NO